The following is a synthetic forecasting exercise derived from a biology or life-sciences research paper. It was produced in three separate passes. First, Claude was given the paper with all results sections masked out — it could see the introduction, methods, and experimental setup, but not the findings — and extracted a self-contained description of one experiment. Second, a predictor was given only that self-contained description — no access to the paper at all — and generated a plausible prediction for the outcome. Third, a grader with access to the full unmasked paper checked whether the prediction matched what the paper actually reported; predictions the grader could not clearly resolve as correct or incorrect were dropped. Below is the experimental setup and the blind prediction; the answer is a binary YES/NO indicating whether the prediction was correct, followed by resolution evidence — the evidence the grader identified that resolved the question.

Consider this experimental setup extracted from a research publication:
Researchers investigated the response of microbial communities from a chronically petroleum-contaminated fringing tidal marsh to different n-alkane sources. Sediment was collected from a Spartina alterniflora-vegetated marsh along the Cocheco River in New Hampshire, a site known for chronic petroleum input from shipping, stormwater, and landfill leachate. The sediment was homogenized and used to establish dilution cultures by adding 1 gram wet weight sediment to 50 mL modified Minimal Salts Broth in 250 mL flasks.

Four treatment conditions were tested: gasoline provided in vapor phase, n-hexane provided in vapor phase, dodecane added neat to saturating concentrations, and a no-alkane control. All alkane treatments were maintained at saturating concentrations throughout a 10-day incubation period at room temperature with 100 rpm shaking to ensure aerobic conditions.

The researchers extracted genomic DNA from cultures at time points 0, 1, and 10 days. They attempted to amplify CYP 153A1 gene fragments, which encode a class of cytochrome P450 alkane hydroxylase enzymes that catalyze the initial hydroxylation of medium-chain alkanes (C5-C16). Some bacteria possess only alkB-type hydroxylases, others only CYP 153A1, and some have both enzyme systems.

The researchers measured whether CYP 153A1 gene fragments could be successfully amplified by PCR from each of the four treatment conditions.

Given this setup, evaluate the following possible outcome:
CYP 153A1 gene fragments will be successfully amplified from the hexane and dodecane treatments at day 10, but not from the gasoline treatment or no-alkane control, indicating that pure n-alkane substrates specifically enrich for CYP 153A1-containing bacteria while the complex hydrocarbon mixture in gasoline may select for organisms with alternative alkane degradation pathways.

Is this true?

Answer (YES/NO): NO